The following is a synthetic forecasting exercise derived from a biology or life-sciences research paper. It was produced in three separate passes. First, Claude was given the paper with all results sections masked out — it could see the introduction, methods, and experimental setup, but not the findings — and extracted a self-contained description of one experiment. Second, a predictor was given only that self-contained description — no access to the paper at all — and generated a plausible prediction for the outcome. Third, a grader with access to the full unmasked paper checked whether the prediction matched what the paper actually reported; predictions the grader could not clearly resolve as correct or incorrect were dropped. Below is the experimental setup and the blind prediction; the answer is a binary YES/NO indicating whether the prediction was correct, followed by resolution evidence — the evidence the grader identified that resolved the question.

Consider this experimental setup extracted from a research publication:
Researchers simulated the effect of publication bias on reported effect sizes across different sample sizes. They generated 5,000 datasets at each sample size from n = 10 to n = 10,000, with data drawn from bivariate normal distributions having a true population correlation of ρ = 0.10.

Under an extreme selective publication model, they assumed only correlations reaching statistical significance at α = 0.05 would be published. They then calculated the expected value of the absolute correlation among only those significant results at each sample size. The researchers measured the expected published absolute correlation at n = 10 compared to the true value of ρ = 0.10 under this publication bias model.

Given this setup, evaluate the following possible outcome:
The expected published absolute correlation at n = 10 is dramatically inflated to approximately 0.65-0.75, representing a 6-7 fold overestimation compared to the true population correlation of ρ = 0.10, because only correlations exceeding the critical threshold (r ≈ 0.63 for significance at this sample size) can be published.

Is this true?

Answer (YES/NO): YES